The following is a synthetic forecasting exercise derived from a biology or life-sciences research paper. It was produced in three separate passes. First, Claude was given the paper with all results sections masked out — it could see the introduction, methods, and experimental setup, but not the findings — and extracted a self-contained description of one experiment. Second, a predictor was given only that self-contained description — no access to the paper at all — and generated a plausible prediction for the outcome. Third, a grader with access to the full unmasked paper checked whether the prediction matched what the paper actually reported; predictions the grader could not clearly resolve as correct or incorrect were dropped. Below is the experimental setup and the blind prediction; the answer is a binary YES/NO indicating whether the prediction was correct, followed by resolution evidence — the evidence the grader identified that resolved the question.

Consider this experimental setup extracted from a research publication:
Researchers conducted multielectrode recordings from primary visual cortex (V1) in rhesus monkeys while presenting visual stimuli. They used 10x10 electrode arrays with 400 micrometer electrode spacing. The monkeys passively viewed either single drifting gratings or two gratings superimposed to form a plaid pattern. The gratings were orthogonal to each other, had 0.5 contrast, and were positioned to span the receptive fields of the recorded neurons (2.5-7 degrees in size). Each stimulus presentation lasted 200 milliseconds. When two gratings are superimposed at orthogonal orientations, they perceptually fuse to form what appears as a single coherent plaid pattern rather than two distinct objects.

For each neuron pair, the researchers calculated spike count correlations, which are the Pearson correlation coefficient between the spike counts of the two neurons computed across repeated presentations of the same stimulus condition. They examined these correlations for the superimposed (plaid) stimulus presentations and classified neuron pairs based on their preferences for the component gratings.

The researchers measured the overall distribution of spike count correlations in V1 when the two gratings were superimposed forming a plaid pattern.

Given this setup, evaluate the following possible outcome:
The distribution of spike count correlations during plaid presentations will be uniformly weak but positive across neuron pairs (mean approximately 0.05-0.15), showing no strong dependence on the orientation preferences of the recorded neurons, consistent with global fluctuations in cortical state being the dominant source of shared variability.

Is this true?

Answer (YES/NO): YES